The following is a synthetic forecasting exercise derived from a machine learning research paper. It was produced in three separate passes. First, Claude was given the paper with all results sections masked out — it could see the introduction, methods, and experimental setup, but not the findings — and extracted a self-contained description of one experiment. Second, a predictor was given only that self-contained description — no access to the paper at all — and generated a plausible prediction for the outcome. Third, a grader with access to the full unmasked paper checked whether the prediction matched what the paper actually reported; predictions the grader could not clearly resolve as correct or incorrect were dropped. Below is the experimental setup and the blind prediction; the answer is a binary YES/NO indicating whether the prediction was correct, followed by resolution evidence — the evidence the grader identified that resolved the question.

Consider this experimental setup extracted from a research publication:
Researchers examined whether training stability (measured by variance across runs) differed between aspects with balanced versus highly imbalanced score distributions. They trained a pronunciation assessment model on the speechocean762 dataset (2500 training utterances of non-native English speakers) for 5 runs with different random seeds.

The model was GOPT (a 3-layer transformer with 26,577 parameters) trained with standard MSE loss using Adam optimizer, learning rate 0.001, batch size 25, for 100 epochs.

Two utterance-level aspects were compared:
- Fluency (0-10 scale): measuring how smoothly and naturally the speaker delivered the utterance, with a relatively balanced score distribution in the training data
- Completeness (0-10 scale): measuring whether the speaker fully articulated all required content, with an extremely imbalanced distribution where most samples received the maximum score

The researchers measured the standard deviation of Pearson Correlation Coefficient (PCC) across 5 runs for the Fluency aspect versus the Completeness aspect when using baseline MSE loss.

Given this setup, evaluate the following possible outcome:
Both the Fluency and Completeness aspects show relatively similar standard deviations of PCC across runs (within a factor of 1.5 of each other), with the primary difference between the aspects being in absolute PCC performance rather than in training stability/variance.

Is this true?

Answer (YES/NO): NO